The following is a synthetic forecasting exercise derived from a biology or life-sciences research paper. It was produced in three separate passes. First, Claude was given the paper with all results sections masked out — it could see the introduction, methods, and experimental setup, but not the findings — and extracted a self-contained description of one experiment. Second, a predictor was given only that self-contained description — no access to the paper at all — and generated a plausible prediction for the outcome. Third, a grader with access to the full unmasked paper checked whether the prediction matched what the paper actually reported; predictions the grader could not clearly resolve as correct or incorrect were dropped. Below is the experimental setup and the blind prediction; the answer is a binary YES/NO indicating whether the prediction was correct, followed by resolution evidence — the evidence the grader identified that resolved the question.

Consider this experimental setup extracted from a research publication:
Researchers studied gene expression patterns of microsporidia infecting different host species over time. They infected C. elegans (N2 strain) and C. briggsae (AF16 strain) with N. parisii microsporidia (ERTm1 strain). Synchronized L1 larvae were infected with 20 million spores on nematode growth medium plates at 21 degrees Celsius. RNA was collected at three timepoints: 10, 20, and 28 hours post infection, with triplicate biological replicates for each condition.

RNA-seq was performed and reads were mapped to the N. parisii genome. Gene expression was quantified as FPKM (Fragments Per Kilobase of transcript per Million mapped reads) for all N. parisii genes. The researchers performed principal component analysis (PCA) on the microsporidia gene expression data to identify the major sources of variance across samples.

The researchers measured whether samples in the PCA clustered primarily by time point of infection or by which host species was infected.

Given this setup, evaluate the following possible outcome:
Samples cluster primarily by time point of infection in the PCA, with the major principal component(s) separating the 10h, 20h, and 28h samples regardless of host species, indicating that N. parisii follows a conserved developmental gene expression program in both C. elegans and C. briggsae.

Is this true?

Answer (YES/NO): NO